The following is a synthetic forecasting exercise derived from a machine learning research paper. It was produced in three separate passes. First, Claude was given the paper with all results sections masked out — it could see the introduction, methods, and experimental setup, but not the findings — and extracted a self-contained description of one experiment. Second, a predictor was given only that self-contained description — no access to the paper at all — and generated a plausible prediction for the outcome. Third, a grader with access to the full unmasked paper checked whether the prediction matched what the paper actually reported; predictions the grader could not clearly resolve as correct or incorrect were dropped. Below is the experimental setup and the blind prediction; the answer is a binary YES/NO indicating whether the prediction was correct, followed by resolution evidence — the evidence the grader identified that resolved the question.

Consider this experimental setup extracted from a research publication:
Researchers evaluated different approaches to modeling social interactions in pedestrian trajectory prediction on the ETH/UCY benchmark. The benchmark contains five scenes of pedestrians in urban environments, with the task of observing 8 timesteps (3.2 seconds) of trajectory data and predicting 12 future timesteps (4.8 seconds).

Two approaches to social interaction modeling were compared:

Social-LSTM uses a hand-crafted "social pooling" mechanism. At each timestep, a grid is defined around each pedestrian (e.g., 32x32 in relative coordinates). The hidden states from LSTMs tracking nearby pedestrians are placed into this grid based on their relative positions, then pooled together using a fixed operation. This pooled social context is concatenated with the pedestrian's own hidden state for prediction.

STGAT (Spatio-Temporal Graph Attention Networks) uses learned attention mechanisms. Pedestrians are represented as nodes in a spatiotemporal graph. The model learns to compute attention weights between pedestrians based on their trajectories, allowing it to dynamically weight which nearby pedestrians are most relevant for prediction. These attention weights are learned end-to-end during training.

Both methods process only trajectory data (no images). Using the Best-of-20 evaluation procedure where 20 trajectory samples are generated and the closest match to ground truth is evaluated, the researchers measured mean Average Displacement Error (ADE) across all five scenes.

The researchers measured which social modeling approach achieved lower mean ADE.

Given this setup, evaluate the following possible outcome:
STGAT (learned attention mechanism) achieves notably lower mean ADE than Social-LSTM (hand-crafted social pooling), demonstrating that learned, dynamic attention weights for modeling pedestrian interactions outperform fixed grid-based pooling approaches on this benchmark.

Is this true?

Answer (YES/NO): YES